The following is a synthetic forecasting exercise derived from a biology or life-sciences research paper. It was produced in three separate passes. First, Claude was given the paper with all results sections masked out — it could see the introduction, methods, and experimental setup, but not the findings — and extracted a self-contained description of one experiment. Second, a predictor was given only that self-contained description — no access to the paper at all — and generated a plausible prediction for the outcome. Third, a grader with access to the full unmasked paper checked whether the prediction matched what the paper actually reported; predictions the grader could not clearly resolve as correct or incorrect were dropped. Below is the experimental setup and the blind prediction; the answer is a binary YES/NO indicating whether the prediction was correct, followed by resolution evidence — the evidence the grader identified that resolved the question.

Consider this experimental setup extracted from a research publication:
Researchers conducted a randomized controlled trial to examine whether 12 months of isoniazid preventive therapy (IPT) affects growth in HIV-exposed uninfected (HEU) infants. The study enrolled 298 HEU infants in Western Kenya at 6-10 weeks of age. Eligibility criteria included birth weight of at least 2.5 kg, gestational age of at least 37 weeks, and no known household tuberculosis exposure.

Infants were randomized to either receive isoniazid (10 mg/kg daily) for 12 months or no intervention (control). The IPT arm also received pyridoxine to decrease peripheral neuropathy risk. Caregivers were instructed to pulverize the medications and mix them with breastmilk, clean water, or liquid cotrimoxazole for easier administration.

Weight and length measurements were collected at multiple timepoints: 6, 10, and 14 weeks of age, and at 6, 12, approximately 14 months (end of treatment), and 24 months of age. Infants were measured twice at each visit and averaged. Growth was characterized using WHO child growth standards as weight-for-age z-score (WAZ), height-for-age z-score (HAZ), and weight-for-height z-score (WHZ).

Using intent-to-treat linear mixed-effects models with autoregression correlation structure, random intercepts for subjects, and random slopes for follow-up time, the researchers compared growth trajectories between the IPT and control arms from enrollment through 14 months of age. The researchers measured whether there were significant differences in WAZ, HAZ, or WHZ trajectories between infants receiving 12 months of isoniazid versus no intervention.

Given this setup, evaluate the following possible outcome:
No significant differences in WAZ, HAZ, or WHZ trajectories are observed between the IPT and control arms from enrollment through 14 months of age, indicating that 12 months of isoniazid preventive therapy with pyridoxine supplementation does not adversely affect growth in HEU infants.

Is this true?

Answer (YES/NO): YES